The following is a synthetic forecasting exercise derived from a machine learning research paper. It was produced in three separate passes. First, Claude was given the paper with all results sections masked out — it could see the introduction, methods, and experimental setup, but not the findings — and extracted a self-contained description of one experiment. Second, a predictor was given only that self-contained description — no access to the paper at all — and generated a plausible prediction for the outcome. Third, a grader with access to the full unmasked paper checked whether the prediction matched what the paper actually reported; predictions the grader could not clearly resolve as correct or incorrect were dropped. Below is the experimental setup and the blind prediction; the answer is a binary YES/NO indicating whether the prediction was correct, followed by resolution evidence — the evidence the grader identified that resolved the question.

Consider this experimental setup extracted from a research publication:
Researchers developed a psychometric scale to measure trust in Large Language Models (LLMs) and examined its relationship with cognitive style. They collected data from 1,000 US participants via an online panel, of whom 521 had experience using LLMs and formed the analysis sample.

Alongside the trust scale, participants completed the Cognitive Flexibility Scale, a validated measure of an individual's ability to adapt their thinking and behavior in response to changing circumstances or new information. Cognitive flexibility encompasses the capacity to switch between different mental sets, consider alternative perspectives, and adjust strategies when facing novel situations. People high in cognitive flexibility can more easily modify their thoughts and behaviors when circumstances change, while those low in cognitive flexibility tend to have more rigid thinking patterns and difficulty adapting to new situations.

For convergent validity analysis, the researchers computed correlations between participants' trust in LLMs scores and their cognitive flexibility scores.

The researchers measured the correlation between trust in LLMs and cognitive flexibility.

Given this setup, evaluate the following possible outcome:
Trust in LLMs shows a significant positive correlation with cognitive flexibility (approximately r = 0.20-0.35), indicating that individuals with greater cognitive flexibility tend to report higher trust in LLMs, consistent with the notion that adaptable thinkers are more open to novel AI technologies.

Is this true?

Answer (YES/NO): NO